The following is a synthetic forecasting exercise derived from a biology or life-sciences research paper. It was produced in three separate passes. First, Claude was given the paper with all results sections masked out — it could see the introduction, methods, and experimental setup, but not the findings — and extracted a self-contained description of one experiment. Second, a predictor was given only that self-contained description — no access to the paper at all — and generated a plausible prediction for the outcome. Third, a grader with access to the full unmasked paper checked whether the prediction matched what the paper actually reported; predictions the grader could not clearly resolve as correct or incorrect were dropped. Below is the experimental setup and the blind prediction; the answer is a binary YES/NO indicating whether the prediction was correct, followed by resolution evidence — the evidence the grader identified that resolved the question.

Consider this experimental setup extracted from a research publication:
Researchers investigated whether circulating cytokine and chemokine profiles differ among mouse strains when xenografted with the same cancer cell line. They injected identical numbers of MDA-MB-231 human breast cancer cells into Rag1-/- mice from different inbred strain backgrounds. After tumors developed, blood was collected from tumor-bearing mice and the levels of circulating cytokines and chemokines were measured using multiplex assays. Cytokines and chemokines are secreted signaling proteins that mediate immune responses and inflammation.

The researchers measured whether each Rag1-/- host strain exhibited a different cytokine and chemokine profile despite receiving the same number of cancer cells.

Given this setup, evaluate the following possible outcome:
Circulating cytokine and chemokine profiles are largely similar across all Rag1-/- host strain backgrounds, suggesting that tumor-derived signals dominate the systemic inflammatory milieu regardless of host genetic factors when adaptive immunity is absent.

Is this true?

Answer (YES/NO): NO